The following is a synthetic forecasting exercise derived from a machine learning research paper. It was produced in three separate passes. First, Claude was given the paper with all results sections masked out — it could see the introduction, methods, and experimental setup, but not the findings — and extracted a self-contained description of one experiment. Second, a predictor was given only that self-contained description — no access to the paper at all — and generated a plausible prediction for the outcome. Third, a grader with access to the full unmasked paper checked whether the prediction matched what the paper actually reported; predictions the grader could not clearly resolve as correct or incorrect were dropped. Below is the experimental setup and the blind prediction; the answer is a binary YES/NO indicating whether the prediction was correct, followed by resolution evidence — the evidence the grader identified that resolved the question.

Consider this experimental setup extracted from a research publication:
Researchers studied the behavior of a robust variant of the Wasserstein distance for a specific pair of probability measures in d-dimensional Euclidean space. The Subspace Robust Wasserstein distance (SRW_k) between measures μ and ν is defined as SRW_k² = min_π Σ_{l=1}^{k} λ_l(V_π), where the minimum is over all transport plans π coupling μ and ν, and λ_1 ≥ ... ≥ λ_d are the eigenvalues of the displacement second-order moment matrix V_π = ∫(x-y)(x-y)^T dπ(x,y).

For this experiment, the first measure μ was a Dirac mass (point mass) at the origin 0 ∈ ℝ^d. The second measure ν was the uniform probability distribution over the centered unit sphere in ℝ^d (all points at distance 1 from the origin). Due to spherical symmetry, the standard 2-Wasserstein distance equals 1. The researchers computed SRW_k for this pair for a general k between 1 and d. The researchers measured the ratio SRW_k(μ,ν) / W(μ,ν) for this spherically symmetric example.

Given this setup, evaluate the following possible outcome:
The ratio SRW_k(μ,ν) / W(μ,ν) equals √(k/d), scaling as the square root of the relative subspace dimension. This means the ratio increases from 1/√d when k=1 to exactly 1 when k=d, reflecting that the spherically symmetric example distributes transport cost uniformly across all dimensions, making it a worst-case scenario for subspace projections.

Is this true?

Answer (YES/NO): YES